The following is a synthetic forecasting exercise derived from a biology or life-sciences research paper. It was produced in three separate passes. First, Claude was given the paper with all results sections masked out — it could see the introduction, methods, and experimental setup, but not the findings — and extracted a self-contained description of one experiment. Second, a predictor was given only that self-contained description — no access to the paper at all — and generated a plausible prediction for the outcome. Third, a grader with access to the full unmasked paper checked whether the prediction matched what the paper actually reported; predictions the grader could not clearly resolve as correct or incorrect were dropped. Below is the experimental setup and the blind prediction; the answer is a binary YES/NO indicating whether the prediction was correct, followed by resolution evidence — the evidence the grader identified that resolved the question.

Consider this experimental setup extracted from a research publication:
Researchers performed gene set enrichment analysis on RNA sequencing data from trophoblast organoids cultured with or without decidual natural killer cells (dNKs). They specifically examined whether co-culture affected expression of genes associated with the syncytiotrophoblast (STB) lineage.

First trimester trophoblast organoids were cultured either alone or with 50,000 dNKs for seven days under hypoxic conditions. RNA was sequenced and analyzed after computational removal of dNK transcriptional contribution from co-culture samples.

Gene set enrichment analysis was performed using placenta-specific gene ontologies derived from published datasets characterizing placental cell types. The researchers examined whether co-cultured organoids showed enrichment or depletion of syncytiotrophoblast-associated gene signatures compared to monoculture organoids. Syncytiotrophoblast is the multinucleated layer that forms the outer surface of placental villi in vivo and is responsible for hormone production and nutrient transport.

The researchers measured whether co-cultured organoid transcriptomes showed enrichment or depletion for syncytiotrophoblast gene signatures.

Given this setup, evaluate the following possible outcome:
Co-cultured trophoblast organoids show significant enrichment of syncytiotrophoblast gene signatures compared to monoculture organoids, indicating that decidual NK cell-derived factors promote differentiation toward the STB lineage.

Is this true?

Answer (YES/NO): NO